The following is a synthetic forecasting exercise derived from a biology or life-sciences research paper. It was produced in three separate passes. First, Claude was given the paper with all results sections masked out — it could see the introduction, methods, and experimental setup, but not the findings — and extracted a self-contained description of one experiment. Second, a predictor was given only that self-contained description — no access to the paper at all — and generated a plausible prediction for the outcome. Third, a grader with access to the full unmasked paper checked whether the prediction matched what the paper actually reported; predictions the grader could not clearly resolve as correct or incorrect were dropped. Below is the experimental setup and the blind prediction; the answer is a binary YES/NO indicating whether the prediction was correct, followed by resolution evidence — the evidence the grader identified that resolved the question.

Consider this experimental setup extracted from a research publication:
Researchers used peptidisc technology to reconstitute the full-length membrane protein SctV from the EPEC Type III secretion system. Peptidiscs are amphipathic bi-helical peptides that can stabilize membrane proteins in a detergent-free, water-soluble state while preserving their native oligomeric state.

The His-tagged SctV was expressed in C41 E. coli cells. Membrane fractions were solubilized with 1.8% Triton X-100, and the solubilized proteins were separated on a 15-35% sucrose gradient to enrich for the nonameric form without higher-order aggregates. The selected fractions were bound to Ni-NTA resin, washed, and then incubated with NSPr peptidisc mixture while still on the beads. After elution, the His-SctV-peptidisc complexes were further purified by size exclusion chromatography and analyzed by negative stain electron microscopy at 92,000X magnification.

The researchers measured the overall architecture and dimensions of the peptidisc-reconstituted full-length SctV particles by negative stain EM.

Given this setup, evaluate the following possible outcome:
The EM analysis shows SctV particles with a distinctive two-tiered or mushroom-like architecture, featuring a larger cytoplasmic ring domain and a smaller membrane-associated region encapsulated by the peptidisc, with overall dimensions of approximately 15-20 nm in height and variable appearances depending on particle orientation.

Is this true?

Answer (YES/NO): NO